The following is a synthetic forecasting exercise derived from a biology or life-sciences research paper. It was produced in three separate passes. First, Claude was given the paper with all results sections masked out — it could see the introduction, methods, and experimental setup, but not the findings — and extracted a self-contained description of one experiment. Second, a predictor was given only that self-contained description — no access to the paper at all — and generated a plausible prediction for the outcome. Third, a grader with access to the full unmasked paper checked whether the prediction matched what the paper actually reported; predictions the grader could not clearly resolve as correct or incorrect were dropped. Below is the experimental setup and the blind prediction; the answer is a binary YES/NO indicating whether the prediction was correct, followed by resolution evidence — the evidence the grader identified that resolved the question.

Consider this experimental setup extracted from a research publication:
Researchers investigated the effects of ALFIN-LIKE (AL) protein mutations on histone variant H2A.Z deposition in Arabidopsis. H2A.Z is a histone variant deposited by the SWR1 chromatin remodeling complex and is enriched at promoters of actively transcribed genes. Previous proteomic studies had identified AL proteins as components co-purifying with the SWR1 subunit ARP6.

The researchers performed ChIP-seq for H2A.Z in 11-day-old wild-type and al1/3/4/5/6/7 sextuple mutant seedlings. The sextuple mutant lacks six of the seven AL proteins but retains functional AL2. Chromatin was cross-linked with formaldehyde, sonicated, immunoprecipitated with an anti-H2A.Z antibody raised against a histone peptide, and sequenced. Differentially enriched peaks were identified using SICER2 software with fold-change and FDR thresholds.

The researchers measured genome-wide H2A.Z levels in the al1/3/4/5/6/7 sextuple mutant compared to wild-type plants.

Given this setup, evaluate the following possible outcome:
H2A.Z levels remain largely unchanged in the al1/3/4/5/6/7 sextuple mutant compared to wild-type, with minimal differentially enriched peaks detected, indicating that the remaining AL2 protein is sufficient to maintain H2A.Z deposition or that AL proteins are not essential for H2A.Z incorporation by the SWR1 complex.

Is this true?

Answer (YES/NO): NO